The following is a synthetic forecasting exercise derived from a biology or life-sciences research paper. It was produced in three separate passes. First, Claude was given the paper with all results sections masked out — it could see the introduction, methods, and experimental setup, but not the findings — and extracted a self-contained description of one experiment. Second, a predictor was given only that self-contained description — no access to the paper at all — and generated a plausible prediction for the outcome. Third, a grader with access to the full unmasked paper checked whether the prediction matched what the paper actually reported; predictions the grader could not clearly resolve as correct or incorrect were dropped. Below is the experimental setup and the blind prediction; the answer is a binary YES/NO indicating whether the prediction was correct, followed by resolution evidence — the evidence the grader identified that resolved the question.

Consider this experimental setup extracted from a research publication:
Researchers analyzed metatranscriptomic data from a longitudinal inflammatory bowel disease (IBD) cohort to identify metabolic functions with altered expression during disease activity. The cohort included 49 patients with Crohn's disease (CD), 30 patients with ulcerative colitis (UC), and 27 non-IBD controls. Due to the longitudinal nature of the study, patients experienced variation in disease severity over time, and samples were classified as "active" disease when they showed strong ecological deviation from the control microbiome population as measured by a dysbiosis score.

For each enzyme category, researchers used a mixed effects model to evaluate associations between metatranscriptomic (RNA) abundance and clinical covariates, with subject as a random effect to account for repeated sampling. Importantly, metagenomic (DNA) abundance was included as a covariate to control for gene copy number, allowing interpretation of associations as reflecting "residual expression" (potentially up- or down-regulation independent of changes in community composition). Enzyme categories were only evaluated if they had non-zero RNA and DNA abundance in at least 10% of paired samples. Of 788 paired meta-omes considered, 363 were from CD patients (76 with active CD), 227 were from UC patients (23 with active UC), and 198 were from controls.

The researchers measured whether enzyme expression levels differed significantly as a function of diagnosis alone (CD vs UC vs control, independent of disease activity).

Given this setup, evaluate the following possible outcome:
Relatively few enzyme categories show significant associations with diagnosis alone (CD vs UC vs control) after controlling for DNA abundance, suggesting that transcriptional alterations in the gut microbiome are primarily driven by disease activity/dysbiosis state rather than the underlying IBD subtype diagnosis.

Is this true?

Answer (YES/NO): YES